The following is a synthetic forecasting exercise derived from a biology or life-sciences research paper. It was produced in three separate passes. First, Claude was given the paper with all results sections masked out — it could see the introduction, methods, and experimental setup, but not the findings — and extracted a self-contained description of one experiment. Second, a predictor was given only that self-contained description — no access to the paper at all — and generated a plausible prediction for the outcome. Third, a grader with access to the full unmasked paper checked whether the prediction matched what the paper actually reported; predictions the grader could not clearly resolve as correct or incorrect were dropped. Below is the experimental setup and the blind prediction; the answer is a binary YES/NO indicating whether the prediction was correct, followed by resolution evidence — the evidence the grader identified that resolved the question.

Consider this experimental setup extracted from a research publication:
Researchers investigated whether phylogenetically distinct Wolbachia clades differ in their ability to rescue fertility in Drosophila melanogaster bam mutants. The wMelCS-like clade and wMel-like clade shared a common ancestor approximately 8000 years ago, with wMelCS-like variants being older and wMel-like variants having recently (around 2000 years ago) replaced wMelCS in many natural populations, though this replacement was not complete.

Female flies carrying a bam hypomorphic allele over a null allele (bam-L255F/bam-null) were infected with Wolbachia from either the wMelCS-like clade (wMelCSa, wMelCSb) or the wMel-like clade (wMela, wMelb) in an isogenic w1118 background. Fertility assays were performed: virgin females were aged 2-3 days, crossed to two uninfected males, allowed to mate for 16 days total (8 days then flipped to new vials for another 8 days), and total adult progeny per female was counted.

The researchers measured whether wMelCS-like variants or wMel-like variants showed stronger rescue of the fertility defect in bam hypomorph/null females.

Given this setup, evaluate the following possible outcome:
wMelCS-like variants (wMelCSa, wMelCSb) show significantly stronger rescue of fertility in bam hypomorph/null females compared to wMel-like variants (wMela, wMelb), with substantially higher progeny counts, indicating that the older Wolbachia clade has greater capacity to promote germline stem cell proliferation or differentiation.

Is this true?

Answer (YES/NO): YES